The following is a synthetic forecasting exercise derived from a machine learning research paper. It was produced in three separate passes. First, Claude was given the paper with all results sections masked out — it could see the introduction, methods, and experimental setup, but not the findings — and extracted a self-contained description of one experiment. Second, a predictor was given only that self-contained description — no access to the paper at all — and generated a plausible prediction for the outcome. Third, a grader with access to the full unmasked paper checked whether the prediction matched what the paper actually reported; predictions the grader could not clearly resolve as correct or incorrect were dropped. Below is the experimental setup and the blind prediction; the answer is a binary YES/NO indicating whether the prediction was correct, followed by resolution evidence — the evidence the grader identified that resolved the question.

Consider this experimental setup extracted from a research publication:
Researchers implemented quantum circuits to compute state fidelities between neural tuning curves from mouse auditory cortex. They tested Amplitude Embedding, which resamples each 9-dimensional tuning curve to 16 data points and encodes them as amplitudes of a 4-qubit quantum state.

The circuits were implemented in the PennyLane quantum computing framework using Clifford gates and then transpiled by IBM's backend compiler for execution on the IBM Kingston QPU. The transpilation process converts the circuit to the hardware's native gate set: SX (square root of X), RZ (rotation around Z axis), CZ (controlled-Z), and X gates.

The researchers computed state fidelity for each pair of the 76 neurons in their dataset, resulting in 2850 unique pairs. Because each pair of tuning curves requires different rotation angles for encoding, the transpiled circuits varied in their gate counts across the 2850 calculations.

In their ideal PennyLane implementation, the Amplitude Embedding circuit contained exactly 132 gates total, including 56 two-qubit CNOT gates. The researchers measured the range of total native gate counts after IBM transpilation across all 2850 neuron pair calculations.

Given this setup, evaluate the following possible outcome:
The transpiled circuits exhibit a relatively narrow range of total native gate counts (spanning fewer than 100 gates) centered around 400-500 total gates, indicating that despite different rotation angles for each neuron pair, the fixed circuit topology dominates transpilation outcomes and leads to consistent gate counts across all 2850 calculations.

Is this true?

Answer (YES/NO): NO